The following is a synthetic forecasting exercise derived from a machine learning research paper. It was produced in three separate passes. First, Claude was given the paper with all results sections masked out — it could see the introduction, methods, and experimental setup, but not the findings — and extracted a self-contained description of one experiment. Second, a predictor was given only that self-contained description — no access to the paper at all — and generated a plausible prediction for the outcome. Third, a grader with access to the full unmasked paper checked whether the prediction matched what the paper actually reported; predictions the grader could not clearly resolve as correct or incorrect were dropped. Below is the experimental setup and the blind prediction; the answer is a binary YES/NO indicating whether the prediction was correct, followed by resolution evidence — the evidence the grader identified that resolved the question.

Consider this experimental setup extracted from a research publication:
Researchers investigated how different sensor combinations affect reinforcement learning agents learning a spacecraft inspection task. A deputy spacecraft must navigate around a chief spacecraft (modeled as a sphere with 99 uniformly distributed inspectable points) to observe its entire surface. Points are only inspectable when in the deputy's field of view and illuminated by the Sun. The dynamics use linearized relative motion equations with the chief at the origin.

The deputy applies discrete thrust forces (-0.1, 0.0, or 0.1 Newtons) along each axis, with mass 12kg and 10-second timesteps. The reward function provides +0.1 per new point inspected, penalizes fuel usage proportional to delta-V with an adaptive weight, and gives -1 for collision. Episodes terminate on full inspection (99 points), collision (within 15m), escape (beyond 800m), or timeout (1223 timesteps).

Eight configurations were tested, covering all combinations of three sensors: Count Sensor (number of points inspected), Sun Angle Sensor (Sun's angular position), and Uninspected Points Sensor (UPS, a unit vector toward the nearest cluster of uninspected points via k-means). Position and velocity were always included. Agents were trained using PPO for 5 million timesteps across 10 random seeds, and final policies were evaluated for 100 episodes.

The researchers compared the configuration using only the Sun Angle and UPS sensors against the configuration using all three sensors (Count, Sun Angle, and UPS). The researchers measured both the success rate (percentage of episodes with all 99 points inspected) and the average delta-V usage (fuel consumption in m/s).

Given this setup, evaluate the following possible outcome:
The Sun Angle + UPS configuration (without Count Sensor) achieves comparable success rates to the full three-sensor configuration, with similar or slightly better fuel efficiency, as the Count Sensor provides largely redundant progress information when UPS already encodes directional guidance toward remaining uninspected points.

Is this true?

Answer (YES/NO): NO